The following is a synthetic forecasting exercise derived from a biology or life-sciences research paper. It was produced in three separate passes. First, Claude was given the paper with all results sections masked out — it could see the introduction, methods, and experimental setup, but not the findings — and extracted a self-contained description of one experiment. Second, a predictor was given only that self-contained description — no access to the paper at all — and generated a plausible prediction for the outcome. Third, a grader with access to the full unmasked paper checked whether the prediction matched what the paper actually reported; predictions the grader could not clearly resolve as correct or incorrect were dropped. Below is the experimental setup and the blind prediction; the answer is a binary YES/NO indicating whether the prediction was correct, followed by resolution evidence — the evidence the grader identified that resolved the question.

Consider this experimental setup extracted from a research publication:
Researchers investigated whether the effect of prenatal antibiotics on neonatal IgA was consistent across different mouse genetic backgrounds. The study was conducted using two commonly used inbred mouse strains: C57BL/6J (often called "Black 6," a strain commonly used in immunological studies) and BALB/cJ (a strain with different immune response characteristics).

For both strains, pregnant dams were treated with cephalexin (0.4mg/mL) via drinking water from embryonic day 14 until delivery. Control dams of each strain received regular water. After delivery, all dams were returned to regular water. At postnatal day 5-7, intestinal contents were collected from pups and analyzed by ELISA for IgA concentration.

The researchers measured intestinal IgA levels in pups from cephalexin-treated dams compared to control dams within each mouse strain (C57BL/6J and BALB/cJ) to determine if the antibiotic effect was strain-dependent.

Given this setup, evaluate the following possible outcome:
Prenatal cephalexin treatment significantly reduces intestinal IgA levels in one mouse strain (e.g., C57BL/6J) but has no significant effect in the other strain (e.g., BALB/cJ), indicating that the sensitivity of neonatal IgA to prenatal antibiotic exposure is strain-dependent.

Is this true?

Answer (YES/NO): YES